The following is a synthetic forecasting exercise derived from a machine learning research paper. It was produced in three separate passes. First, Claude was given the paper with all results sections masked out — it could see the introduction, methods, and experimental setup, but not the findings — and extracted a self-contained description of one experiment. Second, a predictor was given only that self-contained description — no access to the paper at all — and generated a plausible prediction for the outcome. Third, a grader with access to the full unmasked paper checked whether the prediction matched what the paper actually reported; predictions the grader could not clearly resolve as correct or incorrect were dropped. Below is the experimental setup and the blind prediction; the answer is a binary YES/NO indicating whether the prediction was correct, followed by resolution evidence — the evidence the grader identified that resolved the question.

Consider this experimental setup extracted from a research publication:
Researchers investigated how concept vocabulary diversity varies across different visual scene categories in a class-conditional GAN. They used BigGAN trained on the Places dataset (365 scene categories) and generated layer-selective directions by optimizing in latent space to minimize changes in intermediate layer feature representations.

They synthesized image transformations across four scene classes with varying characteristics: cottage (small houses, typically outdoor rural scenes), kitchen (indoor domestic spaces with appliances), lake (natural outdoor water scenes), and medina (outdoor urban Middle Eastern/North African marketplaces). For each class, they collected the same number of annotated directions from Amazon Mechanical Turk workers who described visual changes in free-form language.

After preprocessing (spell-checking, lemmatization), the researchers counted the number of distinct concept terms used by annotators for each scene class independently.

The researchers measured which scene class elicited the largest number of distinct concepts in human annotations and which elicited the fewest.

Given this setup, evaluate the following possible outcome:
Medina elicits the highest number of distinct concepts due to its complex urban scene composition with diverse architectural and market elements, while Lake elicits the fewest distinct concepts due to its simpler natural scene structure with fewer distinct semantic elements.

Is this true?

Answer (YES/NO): NO